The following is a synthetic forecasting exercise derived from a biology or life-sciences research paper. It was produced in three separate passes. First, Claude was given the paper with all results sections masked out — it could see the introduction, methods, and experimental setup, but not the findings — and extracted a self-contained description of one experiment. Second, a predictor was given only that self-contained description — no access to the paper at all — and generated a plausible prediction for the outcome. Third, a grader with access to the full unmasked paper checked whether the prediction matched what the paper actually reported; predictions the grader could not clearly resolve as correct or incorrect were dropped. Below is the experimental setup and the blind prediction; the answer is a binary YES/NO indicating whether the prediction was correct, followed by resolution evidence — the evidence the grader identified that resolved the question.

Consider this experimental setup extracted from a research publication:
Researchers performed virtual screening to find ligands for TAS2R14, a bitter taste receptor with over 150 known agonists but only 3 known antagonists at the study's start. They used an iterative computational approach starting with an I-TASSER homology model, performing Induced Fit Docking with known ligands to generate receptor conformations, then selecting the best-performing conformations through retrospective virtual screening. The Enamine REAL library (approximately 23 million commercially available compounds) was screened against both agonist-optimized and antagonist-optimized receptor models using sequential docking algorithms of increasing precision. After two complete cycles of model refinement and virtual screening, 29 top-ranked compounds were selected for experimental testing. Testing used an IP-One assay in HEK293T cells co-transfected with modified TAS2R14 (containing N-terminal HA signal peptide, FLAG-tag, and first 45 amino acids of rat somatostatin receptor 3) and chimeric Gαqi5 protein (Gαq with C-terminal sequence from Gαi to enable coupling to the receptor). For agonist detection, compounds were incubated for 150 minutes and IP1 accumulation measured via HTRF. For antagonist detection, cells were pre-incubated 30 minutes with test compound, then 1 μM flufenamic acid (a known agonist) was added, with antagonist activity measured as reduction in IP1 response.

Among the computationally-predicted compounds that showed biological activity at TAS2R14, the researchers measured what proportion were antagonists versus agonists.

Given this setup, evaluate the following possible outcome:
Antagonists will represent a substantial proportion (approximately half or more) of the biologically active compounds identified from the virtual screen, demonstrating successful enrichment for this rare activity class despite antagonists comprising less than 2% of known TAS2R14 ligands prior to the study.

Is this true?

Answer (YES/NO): NO